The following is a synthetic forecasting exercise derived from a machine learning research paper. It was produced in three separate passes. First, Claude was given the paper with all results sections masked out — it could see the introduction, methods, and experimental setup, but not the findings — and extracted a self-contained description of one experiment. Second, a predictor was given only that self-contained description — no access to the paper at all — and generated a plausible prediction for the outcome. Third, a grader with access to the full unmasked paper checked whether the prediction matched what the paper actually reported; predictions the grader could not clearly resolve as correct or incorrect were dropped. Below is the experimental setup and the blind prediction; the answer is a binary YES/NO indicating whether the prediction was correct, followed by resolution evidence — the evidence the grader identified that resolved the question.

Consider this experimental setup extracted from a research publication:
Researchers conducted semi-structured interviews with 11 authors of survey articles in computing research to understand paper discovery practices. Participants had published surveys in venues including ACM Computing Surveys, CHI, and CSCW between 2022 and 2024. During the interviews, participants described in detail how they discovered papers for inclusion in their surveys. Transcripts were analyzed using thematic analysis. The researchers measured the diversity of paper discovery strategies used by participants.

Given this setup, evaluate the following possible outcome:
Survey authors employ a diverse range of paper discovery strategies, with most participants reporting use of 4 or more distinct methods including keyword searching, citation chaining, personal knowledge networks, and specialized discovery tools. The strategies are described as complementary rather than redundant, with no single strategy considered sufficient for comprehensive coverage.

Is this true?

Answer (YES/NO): NO